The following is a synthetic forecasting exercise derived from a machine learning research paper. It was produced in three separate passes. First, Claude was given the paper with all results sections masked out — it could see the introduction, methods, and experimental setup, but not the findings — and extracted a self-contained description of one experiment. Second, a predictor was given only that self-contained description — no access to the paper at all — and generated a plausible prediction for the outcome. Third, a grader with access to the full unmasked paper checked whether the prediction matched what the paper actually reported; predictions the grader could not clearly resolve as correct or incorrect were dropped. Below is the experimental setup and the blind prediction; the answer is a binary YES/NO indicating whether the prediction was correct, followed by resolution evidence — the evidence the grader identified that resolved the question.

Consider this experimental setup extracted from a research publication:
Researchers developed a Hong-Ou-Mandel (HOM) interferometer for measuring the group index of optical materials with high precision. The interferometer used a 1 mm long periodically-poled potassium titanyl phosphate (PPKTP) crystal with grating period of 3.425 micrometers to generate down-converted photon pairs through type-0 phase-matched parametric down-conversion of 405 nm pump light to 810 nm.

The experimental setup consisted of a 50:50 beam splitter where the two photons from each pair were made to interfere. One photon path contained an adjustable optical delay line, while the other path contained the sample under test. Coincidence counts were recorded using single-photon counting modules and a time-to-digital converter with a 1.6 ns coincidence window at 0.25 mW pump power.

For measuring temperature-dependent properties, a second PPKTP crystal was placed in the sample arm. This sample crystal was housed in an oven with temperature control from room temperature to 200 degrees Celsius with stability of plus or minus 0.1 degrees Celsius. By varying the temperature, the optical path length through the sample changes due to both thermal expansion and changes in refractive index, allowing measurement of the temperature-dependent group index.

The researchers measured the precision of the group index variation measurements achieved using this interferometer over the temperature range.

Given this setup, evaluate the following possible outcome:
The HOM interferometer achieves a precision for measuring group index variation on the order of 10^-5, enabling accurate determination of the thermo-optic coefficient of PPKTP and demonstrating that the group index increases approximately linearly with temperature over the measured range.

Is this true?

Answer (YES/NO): NO